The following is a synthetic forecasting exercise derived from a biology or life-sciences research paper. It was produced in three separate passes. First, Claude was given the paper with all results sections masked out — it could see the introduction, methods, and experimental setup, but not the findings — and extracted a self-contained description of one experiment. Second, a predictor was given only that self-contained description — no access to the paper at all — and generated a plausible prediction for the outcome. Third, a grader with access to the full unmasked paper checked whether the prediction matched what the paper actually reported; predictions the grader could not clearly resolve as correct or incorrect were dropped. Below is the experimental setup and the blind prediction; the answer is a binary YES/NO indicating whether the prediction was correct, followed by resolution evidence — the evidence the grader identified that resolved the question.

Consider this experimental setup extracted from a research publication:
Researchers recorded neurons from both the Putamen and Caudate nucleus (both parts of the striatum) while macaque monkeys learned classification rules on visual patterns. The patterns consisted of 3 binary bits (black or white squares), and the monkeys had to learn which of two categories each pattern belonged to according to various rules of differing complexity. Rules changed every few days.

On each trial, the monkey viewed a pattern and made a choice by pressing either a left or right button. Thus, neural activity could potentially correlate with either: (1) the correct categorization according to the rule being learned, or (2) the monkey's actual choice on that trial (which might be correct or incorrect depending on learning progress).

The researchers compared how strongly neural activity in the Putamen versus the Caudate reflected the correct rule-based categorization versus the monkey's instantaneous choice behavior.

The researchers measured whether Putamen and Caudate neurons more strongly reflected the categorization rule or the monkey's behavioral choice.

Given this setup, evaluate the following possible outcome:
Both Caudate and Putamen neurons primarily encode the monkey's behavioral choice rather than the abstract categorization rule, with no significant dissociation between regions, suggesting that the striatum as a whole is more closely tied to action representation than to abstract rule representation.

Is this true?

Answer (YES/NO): NO